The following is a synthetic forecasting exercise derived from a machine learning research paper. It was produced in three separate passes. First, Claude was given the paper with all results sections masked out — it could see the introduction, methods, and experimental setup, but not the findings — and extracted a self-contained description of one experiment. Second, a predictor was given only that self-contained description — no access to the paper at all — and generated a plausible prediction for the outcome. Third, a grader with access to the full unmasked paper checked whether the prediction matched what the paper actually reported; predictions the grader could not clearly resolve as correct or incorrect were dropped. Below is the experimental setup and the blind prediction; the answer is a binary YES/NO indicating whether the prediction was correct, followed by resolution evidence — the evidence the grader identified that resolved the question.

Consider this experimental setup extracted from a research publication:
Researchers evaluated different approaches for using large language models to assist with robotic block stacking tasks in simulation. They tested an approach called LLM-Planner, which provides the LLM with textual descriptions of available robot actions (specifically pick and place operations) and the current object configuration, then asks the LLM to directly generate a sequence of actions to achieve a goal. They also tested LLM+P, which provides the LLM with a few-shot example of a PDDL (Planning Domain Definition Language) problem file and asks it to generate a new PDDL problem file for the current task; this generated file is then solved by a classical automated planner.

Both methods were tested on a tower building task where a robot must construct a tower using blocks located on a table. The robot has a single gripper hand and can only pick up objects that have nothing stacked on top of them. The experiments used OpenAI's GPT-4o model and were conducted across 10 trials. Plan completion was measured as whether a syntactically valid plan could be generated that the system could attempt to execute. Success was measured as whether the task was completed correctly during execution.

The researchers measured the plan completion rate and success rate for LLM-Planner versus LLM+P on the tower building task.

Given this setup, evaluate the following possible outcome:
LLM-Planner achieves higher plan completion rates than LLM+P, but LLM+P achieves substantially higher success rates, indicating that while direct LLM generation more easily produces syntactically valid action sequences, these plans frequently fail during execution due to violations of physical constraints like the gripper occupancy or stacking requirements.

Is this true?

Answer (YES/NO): NO